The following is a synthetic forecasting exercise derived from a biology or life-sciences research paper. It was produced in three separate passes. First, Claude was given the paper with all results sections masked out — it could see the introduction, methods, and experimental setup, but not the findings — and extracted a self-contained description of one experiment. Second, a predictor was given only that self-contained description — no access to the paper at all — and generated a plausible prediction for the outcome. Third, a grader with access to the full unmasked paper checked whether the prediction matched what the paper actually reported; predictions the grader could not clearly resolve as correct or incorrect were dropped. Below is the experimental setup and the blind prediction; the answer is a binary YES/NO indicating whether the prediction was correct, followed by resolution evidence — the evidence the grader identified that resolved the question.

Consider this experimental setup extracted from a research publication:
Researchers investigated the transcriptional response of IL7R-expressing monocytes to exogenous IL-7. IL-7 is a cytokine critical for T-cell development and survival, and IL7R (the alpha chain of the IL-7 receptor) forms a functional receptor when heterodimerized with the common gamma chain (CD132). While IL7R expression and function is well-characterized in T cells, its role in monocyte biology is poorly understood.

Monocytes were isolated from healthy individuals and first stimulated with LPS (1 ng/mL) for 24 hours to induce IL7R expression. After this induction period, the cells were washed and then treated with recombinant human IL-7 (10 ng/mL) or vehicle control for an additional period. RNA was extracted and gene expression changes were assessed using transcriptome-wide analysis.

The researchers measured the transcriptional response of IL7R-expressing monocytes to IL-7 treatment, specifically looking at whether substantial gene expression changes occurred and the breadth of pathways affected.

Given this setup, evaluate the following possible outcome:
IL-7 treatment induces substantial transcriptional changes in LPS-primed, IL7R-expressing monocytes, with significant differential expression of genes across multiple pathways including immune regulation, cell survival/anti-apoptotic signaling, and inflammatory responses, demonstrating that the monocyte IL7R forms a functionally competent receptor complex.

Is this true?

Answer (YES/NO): NO